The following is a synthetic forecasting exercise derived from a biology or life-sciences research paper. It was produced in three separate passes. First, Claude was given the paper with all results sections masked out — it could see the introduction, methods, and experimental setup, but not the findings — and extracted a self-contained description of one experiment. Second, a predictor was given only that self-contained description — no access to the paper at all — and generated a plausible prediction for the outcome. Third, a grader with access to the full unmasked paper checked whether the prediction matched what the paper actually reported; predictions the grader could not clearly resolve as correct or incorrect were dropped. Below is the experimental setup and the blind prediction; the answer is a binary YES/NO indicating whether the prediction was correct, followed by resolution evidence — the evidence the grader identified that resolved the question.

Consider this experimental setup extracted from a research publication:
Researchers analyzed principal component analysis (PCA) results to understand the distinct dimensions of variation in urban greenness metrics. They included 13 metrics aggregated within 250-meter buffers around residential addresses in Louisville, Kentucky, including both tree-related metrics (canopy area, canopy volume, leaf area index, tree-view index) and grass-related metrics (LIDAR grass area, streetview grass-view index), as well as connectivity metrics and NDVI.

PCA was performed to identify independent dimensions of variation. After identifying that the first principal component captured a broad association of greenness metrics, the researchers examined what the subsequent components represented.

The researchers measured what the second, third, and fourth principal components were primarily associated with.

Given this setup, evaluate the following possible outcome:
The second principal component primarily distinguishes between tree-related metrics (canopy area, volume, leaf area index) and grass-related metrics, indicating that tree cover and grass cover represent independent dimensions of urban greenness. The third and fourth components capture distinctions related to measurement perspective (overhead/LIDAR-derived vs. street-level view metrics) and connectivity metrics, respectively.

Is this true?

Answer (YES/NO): NO